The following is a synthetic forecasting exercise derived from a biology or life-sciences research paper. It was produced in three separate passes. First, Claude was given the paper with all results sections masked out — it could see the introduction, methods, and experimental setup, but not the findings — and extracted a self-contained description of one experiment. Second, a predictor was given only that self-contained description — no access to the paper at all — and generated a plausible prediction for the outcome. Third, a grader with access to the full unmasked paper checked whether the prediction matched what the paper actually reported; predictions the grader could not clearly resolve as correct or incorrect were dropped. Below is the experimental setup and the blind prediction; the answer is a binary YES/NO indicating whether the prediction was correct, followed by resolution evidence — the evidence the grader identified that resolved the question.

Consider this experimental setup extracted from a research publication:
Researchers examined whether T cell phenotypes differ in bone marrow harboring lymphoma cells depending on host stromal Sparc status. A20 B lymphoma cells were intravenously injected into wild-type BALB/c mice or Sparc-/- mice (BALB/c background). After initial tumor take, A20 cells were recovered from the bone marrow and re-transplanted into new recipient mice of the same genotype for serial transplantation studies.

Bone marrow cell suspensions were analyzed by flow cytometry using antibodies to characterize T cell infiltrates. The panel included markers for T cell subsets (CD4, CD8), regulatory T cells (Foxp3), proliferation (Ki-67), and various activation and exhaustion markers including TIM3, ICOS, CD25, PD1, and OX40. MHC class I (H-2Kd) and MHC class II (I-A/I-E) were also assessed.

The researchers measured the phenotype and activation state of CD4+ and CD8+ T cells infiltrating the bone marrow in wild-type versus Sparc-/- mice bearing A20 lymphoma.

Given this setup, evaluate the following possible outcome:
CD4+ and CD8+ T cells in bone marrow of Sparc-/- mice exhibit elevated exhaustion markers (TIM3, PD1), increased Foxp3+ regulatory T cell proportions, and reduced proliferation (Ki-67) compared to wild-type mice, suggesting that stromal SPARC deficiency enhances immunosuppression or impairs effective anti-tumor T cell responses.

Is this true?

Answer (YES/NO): NO